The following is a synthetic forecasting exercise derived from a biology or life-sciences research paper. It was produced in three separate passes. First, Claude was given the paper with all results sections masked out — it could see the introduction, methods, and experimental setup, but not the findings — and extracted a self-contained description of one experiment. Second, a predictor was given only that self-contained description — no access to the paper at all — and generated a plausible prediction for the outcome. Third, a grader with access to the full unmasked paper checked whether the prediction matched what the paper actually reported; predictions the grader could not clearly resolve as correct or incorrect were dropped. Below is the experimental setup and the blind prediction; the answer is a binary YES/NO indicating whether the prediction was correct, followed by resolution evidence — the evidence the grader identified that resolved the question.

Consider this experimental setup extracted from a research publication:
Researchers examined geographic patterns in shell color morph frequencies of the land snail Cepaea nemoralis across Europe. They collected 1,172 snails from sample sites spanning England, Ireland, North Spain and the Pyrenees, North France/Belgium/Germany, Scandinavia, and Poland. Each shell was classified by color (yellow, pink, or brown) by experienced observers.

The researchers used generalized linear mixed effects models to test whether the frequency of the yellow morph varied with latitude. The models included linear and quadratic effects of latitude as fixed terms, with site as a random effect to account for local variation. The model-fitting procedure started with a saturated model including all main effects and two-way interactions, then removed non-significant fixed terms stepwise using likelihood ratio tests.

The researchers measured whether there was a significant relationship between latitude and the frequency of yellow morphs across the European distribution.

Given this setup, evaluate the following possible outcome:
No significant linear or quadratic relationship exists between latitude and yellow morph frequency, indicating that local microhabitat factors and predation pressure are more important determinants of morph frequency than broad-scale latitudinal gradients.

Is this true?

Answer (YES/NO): NO